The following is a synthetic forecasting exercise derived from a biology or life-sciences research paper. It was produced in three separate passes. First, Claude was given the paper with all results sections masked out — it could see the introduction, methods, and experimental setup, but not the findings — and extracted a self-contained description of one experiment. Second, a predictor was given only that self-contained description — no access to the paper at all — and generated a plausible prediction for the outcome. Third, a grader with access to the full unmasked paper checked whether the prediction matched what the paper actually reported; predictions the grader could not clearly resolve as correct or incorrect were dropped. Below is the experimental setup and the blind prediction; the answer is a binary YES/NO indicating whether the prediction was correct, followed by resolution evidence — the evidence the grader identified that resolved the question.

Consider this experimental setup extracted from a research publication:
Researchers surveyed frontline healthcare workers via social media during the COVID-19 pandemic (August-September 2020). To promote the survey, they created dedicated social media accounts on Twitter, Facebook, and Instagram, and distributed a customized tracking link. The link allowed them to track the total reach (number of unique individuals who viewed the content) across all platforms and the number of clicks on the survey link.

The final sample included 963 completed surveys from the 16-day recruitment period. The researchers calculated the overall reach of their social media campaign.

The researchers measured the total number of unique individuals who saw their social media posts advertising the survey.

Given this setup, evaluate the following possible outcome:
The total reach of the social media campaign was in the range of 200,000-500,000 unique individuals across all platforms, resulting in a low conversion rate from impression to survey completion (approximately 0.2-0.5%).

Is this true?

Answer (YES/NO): NO